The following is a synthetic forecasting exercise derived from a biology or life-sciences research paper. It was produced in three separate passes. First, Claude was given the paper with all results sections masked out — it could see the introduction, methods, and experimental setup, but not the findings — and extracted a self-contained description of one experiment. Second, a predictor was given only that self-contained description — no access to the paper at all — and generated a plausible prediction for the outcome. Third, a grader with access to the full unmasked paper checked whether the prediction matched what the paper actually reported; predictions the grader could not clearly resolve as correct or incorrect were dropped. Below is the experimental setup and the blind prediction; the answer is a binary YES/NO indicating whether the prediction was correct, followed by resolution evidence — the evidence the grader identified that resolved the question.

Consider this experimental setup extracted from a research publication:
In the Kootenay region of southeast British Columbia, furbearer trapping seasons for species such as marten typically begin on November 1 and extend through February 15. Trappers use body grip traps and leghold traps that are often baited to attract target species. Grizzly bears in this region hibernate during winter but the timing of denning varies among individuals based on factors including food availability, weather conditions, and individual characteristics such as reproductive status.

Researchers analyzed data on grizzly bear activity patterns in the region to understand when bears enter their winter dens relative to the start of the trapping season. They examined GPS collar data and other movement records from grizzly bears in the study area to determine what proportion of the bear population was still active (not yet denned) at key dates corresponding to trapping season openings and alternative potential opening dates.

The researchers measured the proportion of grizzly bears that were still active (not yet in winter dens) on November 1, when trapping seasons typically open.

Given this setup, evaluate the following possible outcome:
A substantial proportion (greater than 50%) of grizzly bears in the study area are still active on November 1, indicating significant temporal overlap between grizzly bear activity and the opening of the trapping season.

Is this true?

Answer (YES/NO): YES